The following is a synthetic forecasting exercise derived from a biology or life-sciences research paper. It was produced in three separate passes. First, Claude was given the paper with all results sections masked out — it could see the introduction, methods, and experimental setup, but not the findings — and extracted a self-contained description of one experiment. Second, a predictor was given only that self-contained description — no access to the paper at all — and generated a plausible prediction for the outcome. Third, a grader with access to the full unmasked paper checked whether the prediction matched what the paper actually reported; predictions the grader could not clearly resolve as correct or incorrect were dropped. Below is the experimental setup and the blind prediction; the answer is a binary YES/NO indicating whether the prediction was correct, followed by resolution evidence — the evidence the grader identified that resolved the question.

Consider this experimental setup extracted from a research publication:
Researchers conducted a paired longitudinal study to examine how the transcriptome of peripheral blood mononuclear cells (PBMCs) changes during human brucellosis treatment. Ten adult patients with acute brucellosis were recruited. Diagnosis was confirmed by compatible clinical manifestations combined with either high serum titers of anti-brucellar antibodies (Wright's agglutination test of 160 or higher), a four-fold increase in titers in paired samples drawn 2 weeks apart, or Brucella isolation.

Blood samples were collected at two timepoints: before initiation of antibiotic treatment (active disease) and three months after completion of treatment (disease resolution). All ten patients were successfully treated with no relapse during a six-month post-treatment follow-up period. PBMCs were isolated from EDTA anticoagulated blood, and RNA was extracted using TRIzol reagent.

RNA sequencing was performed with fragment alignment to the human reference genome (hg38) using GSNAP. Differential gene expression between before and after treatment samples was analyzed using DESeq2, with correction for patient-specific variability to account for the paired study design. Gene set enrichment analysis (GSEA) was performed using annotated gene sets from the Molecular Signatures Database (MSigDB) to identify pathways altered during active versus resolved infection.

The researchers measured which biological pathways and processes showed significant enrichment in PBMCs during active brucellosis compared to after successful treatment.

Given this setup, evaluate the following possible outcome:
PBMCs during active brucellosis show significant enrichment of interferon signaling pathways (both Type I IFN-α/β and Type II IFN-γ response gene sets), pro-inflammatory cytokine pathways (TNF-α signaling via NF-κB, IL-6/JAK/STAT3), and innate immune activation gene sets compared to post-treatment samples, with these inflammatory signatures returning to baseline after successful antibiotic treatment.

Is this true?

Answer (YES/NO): NO